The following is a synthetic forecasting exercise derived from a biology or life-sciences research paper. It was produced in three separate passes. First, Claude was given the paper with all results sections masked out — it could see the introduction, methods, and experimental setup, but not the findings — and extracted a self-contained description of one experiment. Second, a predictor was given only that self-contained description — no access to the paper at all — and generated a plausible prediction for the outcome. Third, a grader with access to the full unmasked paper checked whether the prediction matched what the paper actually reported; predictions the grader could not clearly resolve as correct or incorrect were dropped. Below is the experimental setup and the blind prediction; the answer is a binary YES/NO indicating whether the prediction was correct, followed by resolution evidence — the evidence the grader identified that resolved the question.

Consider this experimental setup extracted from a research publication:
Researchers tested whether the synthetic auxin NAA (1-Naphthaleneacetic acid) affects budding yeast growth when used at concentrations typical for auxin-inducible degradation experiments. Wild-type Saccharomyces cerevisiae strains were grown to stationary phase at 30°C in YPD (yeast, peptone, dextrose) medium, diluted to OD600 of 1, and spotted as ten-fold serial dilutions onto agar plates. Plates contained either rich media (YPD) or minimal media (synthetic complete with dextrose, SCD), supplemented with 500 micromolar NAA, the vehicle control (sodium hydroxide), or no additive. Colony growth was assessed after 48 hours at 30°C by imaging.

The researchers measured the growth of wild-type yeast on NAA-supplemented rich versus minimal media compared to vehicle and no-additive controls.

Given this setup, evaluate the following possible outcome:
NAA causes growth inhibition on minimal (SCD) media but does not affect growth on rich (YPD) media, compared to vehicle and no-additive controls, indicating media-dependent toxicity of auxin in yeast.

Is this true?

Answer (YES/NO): YES